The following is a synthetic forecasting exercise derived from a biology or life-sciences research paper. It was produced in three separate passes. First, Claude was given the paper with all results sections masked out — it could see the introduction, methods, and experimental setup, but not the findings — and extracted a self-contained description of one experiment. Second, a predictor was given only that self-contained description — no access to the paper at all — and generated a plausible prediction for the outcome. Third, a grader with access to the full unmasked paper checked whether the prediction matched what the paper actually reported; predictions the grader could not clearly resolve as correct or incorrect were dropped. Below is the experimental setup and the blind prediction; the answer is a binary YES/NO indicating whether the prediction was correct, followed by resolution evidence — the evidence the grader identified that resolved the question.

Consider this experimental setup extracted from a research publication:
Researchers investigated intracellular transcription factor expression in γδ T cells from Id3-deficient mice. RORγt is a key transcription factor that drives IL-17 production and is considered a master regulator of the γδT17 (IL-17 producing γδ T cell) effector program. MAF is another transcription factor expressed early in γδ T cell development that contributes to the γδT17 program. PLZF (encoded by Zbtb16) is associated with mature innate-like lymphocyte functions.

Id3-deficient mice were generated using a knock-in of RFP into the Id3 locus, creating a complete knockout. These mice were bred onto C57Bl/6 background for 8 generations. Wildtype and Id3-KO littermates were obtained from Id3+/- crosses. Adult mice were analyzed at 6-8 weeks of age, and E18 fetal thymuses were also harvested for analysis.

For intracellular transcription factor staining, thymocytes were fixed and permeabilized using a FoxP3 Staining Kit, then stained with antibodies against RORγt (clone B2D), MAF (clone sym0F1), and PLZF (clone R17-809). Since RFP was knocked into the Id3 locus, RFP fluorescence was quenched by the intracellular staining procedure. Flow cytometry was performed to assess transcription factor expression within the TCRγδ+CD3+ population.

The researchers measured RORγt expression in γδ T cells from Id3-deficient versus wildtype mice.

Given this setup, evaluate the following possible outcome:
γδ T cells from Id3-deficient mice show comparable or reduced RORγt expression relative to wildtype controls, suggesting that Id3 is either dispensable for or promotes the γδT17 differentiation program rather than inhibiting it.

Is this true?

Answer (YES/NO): YES